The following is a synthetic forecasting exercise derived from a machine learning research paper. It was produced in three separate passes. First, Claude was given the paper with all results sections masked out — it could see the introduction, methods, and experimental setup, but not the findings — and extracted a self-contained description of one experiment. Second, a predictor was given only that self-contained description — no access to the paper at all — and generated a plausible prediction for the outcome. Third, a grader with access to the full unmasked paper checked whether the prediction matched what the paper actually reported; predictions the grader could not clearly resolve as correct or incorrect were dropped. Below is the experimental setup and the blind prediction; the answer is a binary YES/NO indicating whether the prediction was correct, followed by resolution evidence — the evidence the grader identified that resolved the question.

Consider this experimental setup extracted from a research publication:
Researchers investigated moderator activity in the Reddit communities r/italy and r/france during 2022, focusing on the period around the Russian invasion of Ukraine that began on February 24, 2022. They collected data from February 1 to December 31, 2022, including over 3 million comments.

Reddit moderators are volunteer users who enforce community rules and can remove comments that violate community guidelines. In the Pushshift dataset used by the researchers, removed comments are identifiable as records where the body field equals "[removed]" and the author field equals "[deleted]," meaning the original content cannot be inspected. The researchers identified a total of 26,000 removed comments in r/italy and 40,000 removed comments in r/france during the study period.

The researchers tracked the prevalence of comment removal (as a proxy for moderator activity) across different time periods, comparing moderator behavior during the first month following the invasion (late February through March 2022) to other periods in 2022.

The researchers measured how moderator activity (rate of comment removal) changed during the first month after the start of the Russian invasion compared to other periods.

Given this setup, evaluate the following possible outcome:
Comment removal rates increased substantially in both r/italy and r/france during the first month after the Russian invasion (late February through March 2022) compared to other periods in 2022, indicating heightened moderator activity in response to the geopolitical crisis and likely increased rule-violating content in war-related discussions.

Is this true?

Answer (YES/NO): NO